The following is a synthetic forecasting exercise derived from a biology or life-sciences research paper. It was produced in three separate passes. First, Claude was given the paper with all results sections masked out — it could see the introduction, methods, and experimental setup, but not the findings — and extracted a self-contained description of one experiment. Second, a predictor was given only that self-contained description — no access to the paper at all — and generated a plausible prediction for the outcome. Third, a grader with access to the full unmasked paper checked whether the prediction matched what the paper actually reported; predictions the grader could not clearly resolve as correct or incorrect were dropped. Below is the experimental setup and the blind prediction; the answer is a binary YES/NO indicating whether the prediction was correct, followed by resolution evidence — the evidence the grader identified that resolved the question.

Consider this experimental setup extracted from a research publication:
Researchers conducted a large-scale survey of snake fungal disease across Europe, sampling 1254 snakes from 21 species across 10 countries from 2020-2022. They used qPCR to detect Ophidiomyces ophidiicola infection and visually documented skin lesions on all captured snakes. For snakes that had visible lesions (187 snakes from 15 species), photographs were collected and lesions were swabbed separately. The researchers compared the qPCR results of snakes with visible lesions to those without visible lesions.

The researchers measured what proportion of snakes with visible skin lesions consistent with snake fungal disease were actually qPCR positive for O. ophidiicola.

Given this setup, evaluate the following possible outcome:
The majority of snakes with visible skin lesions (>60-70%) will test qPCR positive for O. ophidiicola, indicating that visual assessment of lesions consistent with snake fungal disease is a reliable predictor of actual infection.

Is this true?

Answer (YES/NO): NO